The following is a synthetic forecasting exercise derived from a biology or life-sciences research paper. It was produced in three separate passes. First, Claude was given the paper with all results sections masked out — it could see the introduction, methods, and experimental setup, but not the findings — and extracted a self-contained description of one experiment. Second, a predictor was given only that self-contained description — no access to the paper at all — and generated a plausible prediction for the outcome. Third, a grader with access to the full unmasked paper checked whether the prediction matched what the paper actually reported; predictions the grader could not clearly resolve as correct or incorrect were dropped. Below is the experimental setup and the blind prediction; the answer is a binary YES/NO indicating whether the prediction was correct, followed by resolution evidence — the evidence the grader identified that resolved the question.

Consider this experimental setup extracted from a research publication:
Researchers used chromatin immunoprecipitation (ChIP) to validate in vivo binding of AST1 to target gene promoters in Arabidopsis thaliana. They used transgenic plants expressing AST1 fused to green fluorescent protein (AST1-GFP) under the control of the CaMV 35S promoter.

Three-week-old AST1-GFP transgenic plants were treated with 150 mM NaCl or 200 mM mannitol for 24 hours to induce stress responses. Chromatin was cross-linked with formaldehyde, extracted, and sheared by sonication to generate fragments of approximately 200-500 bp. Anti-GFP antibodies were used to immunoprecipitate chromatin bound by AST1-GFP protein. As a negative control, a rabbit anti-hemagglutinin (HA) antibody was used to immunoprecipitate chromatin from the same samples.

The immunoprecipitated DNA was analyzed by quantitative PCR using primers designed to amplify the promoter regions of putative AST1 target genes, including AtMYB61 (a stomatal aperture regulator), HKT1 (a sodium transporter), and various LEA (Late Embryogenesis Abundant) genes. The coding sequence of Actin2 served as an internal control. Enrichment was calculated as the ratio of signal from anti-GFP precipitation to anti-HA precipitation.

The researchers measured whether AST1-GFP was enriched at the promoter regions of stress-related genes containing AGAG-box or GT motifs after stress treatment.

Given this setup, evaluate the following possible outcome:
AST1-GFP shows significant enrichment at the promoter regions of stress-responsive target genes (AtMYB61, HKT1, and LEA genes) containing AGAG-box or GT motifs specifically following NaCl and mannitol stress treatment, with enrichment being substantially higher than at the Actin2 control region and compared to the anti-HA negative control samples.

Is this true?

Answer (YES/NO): NO